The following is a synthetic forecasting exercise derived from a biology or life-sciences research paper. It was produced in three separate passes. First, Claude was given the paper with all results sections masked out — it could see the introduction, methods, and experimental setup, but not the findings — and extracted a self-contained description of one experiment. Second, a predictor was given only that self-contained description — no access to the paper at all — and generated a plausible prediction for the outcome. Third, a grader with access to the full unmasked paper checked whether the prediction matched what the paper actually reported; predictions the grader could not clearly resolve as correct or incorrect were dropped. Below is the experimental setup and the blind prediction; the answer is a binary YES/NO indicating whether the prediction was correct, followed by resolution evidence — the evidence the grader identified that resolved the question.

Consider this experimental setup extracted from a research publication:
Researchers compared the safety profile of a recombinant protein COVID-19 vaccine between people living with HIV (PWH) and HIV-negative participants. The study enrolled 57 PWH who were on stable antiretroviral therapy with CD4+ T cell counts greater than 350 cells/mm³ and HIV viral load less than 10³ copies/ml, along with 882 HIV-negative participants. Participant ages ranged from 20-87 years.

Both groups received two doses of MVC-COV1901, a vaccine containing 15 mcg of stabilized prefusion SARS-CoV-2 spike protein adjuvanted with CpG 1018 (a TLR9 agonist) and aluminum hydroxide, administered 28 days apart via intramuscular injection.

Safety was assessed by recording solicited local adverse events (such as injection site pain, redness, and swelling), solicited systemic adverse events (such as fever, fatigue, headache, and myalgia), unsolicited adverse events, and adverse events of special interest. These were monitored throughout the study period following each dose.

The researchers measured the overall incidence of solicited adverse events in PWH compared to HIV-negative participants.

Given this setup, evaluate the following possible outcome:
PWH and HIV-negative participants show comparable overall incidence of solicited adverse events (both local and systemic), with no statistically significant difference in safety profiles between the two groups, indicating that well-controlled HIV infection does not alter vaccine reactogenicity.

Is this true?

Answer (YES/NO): YES